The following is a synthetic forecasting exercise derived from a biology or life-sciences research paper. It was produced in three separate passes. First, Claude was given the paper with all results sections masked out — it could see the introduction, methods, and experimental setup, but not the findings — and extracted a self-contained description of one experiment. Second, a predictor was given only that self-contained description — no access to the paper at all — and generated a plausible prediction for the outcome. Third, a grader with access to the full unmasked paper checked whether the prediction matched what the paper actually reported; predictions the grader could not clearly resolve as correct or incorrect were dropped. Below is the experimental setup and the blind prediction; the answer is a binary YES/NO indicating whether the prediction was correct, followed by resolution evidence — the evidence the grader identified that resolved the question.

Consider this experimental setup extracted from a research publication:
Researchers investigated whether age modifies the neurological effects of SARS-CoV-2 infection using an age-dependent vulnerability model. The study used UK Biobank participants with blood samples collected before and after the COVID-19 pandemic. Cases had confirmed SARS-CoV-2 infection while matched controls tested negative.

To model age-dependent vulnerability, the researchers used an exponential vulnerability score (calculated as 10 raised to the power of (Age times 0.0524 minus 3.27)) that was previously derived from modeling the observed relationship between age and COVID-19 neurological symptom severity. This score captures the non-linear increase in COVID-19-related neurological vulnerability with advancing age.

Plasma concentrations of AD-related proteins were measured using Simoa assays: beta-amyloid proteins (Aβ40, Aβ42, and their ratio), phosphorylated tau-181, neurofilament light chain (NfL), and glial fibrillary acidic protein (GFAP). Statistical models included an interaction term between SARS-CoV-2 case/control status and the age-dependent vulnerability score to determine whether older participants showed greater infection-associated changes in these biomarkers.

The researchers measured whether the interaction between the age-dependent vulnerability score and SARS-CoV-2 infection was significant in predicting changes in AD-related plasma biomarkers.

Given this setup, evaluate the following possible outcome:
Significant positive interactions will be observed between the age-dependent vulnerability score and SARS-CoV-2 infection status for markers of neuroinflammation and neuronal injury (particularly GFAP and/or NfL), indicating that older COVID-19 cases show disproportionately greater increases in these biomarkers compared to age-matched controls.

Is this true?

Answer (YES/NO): NO